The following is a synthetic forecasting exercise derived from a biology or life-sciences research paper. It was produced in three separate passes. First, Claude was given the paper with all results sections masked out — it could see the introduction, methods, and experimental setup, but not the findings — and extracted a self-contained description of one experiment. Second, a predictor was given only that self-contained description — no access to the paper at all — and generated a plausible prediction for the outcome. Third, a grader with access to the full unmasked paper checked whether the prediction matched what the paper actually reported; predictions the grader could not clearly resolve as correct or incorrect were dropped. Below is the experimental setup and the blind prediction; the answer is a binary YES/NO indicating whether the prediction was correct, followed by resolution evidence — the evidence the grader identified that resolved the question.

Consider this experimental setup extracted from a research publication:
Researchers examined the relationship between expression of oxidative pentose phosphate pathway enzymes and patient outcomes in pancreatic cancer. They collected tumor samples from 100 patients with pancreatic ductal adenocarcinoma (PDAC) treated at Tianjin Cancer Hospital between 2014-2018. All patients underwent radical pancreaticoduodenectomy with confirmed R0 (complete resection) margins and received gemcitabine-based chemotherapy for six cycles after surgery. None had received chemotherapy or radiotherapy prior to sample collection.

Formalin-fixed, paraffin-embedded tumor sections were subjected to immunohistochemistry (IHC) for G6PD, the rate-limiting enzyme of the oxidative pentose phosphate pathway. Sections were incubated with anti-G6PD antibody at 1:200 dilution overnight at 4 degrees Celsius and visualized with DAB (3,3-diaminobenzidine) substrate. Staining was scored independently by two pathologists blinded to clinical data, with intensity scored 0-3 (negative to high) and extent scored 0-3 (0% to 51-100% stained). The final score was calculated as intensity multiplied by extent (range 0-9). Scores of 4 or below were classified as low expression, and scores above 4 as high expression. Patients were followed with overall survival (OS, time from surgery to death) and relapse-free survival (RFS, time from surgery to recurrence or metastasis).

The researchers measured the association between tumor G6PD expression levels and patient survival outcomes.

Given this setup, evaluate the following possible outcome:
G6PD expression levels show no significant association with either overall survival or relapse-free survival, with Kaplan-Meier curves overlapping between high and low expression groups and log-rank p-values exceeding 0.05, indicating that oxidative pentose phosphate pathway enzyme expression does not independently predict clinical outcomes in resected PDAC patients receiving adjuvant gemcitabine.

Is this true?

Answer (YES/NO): NO